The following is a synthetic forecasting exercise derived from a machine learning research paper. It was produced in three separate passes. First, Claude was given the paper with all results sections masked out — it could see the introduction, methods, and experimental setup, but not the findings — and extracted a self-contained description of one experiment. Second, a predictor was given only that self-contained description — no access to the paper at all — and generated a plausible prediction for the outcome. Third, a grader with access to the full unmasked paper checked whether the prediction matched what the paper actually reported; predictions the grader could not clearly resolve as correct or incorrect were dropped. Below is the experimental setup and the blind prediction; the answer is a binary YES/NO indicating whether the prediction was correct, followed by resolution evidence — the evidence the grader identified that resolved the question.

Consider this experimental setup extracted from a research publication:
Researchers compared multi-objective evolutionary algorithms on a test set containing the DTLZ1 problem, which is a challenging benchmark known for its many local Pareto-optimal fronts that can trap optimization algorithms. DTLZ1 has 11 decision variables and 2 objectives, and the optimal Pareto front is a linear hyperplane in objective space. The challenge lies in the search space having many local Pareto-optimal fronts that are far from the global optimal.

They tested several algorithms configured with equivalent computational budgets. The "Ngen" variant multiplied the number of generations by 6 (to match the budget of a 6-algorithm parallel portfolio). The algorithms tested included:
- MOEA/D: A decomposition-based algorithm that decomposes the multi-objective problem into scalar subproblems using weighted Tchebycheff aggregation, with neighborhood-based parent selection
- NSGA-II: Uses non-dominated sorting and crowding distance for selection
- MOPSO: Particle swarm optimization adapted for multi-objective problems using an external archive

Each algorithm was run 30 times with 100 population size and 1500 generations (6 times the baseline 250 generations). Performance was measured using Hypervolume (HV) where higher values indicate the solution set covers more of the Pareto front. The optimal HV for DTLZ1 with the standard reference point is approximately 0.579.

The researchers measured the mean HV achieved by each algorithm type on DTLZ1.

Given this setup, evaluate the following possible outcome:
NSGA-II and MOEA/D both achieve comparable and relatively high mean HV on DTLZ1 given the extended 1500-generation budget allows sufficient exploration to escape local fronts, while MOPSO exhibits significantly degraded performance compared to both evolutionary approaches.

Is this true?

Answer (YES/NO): NO